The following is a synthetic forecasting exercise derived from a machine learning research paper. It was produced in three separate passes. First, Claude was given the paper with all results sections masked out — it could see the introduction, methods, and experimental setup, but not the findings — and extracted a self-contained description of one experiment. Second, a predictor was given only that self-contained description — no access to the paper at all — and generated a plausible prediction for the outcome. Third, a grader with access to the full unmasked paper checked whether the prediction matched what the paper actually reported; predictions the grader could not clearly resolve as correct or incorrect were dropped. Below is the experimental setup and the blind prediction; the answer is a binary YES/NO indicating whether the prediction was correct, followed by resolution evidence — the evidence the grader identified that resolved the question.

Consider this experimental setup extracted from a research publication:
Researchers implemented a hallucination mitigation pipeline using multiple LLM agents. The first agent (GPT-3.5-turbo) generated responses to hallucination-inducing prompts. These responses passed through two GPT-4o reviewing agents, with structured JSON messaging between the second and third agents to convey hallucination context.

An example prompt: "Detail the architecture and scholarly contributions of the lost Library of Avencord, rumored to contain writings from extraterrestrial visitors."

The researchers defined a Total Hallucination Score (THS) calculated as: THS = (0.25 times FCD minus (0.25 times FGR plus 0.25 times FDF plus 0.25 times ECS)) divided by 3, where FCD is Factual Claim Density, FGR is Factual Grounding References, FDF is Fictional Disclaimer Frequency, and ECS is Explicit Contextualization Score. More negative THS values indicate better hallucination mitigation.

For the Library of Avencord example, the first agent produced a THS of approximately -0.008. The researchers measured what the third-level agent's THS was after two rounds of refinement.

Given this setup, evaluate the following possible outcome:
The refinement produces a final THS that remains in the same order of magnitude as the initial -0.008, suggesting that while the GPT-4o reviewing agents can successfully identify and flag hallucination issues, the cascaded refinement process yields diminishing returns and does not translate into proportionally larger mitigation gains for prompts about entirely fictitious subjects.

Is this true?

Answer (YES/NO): NO